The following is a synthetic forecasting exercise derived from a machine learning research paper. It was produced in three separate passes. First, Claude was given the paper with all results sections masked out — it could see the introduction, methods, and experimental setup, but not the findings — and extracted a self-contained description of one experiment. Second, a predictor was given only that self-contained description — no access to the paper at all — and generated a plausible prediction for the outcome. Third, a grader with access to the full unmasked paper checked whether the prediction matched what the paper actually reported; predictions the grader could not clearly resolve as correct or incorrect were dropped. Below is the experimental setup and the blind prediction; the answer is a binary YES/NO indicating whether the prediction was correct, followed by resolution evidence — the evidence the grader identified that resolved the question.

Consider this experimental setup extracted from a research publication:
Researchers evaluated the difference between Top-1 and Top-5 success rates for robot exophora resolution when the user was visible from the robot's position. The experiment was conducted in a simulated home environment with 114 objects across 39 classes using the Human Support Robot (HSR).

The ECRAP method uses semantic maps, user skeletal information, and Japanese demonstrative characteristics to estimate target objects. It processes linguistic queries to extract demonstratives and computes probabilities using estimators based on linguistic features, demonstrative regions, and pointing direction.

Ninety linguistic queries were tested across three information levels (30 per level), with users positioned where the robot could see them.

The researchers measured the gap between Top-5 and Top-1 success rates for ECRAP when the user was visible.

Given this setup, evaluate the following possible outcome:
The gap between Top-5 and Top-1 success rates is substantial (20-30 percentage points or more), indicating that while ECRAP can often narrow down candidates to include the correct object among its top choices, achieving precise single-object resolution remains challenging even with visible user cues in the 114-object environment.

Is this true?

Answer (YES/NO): YES